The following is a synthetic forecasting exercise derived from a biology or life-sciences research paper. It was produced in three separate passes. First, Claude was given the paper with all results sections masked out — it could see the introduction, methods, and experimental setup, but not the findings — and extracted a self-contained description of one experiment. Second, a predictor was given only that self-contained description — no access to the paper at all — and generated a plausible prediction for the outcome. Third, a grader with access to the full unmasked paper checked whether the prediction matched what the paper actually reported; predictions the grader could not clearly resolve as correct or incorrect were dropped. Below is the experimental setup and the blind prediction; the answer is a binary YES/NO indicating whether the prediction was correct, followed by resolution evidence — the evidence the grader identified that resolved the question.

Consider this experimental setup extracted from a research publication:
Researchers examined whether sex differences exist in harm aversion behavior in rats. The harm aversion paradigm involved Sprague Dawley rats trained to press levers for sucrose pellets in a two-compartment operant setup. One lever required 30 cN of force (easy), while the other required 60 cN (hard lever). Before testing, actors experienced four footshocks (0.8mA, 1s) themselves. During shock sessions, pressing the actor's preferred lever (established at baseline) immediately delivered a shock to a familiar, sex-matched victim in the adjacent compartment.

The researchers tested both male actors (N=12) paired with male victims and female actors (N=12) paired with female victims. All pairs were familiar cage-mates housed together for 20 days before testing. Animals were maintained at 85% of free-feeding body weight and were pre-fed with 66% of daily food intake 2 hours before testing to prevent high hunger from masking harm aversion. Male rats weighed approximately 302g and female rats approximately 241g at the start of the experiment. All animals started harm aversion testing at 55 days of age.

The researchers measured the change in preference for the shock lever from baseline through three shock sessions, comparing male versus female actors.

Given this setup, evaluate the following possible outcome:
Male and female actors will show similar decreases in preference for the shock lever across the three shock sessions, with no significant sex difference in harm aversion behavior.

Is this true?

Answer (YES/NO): YES